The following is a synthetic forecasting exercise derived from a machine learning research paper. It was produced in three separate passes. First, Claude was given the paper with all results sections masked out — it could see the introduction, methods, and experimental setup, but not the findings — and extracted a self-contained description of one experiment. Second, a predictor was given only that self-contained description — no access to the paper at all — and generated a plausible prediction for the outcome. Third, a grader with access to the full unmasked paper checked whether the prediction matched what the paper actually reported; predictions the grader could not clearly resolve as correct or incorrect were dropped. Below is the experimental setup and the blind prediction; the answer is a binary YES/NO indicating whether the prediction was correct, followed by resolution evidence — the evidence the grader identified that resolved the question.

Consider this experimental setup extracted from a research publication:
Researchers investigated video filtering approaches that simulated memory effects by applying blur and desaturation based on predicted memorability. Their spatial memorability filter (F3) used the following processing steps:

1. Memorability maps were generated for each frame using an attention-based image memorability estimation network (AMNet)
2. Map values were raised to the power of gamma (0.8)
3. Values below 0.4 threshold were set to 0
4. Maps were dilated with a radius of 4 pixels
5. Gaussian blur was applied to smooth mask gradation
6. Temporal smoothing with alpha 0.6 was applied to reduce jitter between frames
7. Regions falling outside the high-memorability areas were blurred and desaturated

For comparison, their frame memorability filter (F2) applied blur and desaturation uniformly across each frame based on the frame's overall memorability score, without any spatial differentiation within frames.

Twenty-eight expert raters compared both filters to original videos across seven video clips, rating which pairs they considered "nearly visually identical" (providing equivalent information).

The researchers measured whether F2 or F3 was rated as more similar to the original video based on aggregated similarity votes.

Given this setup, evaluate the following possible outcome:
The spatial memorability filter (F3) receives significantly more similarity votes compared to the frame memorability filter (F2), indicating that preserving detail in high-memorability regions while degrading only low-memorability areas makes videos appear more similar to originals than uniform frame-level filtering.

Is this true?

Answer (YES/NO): YES